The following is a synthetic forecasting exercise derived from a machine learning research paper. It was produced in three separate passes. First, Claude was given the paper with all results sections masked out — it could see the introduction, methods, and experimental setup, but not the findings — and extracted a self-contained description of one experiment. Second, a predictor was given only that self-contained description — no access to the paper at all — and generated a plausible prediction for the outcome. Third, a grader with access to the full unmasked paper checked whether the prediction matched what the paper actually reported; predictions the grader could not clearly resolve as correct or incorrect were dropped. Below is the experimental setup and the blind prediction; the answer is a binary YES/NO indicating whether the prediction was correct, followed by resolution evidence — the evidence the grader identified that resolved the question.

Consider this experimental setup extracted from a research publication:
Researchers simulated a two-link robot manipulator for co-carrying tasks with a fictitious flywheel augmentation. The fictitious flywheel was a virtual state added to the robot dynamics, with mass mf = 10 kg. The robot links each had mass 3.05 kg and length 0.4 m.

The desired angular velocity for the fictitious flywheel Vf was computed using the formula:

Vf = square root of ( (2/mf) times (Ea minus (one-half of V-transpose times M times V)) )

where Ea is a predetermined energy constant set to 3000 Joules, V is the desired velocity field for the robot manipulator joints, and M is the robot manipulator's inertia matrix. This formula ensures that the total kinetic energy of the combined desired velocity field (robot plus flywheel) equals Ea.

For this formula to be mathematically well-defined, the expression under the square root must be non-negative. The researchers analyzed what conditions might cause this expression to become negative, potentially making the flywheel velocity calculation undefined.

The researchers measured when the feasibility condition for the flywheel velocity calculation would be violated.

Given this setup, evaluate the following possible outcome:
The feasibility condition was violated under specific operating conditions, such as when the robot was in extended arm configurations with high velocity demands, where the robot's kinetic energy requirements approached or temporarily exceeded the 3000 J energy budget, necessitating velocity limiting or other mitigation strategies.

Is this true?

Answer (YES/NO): NO